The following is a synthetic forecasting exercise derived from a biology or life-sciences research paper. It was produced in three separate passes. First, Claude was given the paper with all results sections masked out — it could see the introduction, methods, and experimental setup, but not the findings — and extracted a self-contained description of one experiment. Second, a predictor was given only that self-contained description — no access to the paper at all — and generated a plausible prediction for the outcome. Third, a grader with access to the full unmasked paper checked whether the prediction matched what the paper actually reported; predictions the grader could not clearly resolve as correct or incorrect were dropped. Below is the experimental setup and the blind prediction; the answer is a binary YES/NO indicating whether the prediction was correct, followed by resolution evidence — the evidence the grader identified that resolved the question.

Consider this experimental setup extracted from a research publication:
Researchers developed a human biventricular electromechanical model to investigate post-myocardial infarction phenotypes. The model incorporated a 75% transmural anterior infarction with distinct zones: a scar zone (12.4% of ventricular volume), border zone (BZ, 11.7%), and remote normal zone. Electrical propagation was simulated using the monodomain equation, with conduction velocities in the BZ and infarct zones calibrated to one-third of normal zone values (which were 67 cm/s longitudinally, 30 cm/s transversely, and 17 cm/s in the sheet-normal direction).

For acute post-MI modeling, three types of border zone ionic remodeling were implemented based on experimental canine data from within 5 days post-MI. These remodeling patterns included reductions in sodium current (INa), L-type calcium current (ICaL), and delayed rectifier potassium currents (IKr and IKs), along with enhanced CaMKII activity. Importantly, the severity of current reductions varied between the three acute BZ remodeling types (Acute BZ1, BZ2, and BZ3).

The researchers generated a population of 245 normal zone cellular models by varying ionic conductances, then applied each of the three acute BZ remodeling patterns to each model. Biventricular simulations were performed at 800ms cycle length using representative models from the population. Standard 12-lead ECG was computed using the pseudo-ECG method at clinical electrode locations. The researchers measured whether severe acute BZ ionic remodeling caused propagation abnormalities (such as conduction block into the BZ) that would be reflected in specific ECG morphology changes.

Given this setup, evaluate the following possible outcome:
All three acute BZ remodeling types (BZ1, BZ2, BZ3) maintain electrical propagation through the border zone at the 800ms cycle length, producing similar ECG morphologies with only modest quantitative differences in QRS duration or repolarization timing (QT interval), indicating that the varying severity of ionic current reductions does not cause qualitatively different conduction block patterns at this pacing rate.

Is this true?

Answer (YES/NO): NO